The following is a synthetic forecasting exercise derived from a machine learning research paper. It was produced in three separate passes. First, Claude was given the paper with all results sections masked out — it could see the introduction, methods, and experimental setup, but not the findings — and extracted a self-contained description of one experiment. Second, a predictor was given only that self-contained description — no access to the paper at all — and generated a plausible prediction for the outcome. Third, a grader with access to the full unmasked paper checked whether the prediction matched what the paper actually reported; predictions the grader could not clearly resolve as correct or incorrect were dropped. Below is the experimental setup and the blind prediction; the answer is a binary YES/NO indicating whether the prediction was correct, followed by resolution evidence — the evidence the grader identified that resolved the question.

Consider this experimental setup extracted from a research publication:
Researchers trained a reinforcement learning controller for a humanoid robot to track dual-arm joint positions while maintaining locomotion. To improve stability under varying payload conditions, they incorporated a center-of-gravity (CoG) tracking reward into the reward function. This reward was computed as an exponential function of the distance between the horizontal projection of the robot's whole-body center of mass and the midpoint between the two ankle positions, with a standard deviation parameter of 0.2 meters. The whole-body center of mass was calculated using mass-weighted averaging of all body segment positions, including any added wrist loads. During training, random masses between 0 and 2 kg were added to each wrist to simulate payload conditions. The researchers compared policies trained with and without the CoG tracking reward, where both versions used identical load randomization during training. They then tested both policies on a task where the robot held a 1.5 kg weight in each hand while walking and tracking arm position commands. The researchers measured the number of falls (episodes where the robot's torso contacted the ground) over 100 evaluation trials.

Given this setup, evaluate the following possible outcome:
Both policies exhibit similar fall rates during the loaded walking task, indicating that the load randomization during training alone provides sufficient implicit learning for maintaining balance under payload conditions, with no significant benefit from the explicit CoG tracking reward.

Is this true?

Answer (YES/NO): NO